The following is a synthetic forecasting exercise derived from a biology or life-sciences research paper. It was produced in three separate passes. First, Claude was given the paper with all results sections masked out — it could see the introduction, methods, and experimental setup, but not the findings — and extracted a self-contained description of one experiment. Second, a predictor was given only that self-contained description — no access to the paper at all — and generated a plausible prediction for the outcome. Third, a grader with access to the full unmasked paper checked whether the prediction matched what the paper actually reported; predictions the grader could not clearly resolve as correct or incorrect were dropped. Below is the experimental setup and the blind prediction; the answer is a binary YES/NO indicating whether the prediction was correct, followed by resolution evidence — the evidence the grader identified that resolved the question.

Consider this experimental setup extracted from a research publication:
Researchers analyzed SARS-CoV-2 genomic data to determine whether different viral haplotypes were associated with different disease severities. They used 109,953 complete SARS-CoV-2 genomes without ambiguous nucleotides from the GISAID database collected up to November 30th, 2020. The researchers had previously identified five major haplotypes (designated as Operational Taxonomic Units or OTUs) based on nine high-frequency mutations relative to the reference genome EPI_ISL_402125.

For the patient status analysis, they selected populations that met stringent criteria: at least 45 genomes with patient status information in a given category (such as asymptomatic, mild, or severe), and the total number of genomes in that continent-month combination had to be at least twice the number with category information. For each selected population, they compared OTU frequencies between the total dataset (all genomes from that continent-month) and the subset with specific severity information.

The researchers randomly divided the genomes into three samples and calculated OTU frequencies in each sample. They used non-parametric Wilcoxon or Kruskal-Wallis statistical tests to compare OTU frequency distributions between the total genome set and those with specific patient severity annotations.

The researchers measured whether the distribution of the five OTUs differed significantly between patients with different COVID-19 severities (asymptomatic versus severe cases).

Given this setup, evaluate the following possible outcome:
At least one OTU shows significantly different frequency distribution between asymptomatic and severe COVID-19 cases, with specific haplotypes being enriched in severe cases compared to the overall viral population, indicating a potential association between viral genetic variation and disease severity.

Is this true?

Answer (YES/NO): NO